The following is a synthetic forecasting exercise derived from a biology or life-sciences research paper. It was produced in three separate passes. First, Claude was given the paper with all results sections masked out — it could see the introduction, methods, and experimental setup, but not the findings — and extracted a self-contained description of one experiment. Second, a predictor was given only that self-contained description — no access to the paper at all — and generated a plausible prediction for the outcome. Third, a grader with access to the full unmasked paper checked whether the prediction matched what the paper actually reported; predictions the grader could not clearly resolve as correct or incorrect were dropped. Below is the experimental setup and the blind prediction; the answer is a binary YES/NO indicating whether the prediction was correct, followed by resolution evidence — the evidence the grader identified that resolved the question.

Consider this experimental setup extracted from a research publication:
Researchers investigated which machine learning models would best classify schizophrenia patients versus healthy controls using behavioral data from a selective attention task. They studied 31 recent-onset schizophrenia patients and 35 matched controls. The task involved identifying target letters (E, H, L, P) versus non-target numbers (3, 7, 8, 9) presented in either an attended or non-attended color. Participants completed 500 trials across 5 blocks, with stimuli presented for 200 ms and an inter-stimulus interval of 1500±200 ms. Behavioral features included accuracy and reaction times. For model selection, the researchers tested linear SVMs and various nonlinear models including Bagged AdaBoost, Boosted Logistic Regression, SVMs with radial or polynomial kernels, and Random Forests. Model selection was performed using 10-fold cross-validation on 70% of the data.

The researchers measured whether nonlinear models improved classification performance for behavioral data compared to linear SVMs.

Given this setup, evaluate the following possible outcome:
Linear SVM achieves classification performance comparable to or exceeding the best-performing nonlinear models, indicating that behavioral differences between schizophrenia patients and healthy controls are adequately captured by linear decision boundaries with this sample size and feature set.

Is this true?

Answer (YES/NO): YES